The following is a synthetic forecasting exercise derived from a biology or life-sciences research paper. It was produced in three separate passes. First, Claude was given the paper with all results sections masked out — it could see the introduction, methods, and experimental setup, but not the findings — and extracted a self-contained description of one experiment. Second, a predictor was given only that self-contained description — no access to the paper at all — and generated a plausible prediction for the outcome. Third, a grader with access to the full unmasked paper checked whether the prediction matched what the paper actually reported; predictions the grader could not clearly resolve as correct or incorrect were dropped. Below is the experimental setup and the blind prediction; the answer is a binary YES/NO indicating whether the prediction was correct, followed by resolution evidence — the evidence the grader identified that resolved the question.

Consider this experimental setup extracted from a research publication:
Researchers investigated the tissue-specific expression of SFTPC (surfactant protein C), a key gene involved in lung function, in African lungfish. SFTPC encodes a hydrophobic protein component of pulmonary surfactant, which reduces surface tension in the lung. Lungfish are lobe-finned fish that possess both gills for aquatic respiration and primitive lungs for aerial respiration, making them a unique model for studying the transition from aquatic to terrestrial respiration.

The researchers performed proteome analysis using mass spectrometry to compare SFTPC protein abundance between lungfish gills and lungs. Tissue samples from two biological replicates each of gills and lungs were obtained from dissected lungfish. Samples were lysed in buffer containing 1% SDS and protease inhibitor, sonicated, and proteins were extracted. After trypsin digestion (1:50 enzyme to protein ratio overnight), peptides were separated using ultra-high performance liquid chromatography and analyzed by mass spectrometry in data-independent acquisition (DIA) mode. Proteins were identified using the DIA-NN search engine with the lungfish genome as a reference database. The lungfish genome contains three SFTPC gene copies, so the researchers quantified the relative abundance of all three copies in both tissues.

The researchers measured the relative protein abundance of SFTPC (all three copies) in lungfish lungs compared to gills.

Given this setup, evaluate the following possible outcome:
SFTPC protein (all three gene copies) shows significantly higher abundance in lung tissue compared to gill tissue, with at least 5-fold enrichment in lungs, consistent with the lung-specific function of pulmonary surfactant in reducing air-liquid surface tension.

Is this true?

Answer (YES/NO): NO